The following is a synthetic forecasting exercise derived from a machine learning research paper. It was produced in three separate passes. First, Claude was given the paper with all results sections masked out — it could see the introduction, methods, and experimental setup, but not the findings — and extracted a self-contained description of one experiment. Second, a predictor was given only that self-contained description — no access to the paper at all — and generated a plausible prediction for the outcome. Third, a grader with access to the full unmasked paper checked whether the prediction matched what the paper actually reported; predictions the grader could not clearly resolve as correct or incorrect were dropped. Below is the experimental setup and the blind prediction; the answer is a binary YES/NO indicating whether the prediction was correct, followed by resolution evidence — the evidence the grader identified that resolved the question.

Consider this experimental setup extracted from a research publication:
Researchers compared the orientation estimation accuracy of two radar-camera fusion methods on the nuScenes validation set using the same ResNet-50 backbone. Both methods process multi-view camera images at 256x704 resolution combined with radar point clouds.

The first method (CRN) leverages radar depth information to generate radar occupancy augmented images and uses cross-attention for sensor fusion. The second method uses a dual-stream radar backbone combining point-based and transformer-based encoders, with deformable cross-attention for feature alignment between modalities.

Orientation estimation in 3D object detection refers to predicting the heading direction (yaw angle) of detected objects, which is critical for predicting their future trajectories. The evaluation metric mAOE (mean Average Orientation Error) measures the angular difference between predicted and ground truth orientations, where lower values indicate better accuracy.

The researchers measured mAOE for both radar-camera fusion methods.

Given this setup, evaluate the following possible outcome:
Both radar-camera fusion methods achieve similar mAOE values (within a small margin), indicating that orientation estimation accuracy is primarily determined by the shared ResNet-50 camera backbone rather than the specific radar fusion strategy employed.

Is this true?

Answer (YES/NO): NO